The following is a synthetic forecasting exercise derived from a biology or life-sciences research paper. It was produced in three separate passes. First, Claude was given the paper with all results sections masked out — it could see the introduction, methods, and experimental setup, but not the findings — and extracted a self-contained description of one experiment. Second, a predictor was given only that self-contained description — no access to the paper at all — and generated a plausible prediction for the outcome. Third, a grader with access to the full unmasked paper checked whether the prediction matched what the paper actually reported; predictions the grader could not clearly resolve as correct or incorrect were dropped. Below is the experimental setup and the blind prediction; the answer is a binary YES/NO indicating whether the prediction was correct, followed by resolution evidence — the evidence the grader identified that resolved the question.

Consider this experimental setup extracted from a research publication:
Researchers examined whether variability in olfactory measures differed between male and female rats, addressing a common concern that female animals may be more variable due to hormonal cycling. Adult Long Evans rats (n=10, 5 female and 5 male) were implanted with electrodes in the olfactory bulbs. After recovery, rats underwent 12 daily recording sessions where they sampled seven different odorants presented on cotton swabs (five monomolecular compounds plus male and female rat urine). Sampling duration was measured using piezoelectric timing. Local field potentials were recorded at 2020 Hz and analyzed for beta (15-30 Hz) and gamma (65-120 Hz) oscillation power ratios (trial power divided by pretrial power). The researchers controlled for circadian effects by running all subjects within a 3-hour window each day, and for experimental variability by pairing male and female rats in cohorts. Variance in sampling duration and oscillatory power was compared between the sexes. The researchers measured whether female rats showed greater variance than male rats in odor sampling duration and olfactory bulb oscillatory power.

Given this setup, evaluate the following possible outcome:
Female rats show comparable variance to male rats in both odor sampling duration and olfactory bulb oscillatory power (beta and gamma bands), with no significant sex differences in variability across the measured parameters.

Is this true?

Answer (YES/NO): YES